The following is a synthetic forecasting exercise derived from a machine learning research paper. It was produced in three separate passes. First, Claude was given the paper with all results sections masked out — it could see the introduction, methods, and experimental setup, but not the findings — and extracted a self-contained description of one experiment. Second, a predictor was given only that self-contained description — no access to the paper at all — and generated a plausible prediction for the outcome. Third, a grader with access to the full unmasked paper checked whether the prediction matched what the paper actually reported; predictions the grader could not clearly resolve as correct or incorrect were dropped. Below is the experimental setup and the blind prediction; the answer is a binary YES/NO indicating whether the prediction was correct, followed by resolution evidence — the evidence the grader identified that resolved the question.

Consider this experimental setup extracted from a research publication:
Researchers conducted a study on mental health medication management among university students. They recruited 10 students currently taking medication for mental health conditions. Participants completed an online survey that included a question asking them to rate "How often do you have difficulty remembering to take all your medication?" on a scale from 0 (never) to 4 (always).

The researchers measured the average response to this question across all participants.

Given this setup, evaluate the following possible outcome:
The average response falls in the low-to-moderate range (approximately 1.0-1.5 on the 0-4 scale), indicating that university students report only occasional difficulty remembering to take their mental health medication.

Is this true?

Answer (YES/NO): NO